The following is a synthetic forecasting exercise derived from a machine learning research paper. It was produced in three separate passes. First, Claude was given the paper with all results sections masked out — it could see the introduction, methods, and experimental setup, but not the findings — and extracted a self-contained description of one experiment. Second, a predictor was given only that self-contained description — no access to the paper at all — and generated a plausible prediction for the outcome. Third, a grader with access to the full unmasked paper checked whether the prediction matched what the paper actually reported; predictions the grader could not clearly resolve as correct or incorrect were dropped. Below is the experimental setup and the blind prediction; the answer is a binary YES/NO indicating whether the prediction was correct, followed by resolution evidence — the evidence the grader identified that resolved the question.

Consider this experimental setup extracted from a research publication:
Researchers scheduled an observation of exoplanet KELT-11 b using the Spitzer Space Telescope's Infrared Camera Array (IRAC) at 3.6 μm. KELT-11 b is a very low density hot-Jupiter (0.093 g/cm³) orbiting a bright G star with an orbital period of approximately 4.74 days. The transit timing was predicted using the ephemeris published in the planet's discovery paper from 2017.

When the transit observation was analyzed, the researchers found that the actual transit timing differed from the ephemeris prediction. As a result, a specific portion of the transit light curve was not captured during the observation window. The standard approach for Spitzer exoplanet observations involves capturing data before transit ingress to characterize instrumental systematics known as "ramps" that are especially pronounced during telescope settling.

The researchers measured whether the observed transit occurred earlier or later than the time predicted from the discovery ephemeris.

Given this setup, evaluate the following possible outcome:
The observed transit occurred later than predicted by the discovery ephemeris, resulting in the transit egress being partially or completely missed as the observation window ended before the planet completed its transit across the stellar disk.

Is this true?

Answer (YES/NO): NO